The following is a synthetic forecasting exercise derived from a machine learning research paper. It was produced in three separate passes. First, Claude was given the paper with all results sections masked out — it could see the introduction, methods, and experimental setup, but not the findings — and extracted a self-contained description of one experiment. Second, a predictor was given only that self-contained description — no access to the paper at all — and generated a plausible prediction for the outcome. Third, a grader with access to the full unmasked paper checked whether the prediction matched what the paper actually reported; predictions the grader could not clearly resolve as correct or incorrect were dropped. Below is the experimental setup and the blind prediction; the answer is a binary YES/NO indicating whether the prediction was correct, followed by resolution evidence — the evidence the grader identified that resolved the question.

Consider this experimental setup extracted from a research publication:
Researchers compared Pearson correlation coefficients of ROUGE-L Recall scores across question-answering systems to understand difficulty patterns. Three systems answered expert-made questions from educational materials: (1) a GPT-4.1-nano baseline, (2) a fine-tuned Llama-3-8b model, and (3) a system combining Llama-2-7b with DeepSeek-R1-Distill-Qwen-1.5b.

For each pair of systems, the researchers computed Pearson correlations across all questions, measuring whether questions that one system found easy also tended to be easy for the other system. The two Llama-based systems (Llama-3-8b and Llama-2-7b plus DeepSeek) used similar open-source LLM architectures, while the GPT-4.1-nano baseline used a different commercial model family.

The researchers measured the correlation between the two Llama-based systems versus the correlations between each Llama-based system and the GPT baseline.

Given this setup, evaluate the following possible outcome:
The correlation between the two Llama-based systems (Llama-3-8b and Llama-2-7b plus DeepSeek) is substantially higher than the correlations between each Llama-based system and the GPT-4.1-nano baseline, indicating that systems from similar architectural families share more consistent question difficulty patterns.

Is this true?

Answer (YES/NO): YES